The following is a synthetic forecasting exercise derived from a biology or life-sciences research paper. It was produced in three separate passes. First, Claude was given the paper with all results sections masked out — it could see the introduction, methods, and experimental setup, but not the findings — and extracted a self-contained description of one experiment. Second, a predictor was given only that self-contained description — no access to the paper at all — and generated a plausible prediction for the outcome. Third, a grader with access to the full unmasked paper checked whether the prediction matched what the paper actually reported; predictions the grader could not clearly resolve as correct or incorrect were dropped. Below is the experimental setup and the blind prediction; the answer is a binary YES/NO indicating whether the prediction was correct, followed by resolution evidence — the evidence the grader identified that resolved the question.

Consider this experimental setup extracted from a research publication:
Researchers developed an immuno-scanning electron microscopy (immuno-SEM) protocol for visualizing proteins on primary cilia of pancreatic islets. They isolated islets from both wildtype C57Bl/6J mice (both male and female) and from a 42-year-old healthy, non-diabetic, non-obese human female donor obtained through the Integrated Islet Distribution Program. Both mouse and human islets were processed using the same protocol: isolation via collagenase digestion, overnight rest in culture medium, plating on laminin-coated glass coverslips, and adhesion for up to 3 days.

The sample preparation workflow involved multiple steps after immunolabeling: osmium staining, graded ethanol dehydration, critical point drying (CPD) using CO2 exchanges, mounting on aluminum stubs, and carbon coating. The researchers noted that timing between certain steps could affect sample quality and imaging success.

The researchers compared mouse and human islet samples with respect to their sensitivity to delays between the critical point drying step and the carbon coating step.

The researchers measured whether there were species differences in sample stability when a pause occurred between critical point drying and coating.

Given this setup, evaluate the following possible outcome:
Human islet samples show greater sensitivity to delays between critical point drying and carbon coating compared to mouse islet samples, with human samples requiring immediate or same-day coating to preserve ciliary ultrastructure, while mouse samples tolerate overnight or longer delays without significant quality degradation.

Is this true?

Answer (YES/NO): NO